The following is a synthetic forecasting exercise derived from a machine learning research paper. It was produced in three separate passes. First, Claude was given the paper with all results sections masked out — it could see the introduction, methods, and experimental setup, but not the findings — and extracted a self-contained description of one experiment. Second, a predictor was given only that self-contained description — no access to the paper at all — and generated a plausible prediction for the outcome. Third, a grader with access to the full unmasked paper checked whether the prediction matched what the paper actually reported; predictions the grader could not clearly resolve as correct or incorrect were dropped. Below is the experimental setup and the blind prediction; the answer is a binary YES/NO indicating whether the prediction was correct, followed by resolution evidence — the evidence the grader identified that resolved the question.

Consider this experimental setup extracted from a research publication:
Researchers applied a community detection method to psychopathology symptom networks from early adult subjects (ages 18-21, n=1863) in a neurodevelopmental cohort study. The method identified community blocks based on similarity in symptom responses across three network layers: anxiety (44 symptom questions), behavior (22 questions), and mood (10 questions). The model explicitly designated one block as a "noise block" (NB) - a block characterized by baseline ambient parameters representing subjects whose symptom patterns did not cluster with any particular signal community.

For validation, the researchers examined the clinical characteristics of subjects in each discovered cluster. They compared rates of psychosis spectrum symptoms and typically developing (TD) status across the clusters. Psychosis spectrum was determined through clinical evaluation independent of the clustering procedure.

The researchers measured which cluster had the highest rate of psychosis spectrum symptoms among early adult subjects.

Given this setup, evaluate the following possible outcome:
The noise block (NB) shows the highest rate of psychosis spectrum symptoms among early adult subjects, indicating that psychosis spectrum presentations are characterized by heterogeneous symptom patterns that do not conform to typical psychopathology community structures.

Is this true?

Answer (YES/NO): YES